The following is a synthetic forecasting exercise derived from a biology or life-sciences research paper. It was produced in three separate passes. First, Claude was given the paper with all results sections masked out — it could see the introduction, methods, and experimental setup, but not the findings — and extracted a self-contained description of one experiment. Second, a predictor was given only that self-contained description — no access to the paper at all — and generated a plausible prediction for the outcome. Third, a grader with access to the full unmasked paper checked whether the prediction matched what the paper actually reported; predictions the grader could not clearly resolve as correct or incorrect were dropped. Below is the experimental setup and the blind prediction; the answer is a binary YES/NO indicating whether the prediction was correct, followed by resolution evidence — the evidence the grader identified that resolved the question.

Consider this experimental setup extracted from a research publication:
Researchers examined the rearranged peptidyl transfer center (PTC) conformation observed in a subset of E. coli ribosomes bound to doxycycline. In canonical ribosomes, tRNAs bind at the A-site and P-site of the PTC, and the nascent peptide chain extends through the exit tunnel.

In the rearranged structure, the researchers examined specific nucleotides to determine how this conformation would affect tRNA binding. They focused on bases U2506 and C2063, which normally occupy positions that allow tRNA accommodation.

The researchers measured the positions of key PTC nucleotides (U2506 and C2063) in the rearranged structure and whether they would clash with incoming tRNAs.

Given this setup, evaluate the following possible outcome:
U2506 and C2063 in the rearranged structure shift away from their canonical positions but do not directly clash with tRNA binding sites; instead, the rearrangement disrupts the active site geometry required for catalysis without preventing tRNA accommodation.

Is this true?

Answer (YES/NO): NO